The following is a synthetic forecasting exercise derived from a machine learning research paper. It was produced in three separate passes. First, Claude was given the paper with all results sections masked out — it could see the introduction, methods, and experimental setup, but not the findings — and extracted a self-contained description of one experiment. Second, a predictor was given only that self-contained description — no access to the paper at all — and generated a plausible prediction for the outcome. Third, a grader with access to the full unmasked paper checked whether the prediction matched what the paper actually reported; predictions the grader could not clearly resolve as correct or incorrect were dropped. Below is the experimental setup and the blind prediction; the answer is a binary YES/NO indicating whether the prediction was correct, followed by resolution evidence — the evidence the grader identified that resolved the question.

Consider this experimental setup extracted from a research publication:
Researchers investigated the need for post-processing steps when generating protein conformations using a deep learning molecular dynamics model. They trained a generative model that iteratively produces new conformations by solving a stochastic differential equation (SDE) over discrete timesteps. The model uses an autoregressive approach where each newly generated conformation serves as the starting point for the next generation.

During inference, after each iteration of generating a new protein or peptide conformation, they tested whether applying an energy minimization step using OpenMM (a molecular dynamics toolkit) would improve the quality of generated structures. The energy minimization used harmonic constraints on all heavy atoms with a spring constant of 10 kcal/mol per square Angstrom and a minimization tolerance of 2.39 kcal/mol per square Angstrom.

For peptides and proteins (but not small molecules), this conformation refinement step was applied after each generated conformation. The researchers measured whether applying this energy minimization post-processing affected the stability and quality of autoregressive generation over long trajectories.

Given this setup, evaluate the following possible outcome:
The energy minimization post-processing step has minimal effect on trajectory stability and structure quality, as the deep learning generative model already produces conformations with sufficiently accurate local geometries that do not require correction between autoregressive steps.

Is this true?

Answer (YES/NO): NO